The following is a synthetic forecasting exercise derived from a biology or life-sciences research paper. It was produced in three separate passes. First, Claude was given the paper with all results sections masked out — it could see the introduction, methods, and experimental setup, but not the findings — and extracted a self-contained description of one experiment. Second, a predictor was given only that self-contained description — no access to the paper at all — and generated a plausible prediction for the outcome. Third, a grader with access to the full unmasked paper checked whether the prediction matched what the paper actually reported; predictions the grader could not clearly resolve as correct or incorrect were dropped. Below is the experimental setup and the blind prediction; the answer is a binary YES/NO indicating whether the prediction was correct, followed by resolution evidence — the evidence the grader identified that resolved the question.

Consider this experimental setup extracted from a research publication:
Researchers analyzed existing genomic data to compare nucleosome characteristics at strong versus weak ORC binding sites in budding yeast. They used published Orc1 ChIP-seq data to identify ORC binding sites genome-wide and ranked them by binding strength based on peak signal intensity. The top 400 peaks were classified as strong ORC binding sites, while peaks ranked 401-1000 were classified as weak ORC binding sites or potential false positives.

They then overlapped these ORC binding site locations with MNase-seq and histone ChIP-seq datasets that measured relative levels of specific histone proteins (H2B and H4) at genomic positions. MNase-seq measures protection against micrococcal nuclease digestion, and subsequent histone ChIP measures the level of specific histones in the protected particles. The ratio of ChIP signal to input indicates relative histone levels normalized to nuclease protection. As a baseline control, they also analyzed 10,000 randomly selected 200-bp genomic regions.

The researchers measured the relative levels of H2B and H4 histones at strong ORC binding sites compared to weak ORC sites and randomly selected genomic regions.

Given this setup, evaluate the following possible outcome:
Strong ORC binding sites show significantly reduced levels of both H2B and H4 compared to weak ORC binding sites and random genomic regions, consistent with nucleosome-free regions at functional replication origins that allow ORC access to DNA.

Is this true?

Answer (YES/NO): NO